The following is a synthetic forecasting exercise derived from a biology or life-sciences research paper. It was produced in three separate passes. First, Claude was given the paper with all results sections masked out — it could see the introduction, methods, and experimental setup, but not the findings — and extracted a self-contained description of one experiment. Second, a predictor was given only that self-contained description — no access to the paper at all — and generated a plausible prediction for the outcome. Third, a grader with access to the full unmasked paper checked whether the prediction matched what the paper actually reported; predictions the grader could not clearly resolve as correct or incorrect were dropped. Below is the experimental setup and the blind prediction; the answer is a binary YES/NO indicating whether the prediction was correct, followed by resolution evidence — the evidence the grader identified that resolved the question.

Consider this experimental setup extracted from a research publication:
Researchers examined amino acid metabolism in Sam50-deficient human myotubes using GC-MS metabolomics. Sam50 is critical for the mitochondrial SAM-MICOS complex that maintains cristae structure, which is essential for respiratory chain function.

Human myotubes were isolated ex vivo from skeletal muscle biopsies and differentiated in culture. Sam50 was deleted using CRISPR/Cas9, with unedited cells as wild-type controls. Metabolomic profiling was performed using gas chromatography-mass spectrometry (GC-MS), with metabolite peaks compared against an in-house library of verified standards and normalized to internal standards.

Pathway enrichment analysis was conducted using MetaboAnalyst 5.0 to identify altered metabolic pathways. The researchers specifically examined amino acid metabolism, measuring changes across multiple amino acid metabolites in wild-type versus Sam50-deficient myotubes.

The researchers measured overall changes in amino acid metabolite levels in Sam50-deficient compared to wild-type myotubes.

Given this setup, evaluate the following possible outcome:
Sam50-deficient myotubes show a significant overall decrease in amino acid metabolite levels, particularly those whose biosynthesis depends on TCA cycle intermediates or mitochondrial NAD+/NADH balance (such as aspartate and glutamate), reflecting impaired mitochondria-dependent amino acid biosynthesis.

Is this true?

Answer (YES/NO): NO